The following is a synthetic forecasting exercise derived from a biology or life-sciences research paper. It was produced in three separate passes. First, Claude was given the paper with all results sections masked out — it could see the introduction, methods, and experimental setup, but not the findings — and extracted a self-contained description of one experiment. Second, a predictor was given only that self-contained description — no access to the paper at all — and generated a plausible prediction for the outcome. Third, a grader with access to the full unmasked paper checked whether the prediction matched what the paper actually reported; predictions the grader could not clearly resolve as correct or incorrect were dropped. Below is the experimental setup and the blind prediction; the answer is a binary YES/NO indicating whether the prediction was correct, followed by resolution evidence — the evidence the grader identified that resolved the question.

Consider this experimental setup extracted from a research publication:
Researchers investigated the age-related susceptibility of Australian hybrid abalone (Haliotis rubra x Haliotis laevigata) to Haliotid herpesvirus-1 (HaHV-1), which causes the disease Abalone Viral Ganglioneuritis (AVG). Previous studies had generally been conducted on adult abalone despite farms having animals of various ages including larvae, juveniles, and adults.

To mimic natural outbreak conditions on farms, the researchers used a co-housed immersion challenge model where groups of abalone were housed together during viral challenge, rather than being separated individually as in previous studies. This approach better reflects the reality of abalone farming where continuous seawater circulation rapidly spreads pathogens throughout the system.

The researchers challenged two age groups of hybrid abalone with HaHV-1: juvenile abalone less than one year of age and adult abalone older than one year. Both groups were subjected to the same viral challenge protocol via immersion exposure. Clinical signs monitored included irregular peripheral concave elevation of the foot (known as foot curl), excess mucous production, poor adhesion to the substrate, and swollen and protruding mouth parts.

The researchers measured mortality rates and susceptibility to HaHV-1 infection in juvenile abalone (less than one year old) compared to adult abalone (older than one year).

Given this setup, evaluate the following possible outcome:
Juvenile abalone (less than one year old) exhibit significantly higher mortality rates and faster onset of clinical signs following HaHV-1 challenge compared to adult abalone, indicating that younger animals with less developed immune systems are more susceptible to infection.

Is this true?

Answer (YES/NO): NO